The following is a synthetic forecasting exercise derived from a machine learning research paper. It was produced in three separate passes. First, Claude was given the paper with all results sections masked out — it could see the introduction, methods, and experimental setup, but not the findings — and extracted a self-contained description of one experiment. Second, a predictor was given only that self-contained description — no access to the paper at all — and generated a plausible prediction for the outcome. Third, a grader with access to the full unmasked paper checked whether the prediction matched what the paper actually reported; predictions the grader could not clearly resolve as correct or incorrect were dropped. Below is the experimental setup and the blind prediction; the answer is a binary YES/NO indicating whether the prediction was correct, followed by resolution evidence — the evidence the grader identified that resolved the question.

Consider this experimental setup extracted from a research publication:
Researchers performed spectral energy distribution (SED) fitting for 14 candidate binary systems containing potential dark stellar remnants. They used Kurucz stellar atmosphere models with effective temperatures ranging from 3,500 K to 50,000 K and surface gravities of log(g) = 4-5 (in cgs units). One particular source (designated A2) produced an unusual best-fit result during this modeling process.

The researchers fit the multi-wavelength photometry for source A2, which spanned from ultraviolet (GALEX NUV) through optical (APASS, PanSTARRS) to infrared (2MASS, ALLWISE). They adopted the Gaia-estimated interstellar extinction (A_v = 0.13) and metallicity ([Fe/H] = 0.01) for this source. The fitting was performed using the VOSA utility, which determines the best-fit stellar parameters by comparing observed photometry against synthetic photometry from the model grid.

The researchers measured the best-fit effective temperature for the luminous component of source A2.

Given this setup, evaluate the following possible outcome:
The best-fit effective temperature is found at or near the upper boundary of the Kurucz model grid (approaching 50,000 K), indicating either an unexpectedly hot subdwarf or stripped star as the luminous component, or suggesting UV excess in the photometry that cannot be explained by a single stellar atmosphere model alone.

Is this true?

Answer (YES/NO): NO